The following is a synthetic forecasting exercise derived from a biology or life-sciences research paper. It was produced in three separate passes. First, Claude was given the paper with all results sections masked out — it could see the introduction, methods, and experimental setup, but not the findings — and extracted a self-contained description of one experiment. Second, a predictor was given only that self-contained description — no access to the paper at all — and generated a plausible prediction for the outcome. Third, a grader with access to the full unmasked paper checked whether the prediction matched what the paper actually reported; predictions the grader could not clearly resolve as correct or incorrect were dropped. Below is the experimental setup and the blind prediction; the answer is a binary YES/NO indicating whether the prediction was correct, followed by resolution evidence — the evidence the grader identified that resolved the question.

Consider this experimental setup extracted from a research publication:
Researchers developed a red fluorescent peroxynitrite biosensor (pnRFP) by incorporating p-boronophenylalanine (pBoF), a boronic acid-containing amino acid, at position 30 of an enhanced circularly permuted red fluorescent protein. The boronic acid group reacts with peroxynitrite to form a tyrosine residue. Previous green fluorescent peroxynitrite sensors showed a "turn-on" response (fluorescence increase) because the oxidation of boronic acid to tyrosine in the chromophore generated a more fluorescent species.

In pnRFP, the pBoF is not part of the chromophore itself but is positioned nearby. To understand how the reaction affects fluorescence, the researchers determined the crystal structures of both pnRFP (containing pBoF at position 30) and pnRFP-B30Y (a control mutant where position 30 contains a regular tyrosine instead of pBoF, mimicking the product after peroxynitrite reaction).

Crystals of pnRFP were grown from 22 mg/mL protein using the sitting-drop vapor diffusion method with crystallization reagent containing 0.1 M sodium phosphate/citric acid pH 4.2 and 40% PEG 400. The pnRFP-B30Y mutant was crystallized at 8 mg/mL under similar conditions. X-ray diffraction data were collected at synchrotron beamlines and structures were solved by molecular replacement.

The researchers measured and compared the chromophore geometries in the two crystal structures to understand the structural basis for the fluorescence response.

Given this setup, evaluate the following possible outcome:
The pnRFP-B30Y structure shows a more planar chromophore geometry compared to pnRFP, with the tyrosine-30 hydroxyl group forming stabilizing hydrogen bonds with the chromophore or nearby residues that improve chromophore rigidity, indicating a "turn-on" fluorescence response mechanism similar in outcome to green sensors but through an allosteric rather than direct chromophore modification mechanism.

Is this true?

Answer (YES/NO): NO